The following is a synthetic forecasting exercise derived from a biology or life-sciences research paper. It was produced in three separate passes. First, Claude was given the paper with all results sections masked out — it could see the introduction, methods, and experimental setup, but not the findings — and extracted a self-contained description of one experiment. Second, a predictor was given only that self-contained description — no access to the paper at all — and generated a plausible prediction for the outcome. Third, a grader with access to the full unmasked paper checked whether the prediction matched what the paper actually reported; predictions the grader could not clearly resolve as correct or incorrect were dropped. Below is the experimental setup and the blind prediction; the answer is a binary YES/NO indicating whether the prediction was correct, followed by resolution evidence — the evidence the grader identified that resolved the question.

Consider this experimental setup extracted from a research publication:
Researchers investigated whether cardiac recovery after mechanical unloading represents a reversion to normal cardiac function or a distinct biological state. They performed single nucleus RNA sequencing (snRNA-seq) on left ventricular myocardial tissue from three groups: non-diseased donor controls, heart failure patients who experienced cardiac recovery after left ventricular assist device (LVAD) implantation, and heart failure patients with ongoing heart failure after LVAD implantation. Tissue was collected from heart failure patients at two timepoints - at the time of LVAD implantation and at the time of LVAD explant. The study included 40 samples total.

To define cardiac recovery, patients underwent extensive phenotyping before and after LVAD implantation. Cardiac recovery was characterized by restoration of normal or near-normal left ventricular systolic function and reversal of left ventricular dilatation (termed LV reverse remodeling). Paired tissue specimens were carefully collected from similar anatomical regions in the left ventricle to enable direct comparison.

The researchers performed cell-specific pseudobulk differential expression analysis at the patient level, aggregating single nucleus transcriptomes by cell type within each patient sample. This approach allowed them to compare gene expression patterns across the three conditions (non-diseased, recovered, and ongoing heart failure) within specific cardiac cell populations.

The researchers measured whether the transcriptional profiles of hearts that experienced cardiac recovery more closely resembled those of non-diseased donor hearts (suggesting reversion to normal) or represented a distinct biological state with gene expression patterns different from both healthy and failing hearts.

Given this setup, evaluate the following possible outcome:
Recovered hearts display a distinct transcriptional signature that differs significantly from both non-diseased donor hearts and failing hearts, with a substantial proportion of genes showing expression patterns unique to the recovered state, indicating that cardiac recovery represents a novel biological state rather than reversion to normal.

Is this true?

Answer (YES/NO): YES